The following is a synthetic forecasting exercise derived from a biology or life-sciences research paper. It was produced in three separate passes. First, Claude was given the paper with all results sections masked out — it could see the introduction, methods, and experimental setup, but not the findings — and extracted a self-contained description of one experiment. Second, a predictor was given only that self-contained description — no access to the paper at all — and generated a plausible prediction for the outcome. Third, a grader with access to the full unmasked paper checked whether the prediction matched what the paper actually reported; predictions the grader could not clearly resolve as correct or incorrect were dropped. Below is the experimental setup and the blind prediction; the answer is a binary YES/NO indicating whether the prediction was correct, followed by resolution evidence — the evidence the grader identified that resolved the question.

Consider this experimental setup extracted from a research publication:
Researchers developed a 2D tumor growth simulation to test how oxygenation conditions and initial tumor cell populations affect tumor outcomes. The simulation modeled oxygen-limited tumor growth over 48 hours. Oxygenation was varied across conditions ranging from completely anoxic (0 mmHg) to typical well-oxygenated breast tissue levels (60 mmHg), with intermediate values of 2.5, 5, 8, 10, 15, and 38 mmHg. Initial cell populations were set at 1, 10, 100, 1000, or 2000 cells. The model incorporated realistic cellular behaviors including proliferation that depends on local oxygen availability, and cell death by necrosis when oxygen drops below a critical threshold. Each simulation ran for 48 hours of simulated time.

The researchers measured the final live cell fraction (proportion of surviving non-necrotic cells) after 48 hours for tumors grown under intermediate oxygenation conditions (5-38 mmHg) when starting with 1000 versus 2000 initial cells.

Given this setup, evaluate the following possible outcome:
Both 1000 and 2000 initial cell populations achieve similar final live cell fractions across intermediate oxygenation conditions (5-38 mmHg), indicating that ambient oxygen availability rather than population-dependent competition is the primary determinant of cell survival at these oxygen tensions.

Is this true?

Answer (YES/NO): NO